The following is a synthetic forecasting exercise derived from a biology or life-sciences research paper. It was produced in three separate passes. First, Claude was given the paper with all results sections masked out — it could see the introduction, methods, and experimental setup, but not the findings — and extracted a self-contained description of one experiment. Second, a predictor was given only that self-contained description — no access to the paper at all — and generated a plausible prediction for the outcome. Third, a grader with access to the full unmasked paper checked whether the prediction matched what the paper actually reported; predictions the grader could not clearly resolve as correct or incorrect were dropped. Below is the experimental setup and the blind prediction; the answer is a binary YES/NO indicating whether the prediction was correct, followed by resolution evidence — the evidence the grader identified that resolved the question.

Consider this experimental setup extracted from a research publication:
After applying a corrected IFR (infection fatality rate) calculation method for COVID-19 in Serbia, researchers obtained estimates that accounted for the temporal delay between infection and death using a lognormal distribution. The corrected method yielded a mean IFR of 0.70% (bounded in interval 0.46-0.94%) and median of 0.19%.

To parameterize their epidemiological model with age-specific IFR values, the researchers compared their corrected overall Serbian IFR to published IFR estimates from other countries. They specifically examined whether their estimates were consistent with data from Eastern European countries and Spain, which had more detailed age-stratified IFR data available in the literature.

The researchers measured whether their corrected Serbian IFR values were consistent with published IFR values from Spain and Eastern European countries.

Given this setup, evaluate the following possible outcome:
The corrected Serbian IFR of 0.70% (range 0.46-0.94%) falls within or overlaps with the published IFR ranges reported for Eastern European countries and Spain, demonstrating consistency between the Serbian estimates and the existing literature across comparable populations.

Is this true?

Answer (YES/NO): YES